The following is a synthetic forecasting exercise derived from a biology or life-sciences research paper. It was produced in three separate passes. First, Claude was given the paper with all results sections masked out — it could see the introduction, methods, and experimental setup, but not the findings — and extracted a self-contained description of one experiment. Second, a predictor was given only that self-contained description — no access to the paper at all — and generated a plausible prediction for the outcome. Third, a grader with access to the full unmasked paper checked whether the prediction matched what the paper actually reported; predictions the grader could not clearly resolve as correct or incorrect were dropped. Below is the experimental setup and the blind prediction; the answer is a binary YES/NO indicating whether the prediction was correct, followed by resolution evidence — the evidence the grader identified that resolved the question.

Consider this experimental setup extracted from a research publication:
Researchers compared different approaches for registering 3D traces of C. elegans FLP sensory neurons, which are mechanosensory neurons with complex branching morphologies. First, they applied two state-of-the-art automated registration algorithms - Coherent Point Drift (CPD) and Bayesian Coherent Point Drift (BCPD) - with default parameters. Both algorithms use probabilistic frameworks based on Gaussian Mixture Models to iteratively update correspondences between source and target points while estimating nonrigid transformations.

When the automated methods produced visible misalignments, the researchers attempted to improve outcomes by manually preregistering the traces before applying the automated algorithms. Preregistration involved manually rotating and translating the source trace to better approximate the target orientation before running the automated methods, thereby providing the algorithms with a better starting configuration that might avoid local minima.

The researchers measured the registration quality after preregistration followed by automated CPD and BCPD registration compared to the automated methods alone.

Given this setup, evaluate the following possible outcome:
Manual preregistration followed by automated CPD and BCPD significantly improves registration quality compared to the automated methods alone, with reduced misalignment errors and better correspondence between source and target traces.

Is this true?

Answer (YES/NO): NO